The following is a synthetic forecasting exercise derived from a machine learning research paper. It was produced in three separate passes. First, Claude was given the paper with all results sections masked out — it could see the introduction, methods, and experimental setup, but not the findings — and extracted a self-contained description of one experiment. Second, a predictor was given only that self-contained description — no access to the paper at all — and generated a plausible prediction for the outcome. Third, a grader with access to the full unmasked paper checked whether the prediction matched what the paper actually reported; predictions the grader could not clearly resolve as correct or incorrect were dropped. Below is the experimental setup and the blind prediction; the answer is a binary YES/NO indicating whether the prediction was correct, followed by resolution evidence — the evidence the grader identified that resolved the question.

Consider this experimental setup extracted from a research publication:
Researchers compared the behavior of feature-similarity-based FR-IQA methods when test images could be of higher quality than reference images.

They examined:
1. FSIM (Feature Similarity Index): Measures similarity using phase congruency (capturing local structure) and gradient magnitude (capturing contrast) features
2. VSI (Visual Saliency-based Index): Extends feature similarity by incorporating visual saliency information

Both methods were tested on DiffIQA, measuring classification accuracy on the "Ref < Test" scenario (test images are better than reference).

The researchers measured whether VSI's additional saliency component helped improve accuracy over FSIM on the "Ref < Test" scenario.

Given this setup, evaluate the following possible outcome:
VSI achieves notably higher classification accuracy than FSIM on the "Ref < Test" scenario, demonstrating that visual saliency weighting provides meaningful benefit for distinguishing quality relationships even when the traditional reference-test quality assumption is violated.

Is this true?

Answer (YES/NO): NO